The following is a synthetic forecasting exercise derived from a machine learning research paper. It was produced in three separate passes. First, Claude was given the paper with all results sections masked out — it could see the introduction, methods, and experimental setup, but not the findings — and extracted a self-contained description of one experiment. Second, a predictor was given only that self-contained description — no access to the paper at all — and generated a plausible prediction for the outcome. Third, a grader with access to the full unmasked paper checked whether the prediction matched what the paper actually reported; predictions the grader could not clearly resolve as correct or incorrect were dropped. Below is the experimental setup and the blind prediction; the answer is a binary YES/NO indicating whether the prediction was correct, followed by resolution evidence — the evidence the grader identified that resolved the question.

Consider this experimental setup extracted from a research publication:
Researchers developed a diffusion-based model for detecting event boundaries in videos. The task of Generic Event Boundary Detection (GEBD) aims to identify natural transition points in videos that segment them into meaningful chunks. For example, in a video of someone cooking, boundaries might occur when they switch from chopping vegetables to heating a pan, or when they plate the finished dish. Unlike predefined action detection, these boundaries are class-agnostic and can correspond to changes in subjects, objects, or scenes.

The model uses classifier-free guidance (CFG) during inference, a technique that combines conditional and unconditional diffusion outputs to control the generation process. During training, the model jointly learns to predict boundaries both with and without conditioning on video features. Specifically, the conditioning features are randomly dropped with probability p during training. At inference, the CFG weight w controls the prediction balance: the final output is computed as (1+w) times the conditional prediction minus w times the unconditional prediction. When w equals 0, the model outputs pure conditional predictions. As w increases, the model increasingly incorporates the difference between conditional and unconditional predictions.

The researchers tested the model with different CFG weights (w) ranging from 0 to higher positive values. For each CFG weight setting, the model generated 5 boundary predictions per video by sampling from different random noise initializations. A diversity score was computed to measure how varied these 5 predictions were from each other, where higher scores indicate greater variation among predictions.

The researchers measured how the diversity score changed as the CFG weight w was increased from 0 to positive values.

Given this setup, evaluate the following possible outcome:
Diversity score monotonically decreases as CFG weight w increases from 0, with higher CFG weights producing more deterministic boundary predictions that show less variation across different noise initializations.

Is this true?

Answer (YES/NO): YES